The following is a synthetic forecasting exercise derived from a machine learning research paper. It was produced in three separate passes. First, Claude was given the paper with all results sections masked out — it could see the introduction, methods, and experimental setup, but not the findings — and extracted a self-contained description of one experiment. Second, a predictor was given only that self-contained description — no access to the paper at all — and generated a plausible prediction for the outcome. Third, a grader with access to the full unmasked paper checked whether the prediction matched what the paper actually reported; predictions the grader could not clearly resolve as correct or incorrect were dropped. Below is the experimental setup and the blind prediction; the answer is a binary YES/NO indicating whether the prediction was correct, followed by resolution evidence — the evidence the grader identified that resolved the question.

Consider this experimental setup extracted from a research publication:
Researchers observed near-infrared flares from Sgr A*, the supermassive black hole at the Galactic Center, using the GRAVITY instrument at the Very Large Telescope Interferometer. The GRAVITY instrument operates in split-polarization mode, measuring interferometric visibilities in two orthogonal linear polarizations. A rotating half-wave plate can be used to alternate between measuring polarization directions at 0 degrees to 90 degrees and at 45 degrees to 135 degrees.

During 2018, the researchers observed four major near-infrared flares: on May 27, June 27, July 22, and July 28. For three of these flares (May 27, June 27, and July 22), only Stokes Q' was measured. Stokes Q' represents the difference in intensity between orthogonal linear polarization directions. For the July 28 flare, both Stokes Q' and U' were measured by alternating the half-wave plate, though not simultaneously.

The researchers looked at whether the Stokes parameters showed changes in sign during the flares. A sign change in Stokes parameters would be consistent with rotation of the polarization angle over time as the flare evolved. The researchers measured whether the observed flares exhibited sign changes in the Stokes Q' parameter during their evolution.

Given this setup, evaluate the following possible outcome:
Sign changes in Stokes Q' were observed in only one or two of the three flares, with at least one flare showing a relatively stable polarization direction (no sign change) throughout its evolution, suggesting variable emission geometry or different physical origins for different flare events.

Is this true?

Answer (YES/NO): NO